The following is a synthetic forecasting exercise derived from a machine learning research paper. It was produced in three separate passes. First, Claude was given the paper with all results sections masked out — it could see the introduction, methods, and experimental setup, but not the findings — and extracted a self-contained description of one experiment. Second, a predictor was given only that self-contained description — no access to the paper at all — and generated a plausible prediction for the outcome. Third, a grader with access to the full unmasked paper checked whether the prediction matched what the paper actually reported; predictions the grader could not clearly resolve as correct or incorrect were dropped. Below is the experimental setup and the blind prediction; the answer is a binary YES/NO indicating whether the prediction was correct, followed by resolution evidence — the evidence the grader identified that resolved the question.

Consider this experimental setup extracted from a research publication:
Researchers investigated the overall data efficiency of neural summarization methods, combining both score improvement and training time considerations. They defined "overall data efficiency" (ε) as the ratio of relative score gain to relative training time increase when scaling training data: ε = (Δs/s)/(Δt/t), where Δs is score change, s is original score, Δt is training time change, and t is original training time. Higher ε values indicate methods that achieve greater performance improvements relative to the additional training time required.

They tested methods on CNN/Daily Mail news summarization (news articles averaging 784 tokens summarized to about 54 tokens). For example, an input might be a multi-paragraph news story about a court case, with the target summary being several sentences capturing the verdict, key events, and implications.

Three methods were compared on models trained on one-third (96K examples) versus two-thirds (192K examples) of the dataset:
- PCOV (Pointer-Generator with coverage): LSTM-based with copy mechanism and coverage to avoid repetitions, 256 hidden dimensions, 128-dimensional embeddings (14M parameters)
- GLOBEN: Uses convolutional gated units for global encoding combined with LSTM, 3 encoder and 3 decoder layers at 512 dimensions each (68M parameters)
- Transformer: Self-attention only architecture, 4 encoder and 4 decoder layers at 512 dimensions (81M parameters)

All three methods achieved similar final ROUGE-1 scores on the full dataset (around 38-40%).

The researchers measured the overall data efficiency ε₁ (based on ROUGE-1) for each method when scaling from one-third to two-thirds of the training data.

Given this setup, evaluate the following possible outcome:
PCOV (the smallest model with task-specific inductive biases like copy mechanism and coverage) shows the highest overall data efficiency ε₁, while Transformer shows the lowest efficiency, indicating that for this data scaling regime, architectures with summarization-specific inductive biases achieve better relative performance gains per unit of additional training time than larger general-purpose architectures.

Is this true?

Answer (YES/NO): NO